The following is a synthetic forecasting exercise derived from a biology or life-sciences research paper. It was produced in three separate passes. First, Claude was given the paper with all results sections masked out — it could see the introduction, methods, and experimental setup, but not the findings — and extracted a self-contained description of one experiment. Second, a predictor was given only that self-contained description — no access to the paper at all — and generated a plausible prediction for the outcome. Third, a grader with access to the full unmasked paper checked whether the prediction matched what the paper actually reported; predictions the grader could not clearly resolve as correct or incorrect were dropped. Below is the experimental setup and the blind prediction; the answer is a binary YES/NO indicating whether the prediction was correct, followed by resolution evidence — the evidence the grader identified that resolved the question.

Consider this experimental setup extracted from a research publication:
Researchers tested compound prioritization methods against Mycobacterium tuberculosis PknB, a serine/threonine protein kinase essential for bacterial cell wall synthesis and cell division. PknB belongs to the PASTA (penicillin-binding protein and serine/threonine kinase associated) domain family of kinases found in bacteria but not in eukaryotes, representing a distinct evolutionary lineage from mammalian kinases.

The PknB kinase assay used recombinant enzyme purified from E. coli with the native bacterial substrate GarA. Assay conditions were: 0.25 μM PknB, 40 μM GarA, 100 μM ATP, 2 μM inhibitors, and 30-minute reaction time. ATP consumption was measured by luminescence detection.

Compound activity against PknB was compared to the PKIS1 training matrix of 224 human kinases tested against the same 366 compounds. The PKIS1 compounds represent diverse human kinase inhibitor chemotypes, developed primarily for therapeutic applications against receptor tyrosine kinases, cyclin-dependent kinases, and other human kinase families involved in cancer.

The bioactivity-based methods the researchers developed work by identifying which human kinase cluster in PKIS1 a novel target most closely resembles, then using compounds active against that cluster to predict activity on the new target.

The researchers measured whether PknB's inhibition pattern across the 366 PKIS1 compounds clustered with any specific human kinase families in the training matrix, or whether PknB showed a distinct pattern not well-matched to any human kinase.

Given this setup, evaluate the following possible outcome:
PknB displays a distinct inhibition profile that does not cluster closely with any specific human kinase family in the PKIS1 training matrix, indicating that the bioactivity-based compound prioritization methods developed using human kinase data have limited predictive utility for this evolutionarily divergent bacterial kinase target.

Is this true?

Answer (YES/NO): NO